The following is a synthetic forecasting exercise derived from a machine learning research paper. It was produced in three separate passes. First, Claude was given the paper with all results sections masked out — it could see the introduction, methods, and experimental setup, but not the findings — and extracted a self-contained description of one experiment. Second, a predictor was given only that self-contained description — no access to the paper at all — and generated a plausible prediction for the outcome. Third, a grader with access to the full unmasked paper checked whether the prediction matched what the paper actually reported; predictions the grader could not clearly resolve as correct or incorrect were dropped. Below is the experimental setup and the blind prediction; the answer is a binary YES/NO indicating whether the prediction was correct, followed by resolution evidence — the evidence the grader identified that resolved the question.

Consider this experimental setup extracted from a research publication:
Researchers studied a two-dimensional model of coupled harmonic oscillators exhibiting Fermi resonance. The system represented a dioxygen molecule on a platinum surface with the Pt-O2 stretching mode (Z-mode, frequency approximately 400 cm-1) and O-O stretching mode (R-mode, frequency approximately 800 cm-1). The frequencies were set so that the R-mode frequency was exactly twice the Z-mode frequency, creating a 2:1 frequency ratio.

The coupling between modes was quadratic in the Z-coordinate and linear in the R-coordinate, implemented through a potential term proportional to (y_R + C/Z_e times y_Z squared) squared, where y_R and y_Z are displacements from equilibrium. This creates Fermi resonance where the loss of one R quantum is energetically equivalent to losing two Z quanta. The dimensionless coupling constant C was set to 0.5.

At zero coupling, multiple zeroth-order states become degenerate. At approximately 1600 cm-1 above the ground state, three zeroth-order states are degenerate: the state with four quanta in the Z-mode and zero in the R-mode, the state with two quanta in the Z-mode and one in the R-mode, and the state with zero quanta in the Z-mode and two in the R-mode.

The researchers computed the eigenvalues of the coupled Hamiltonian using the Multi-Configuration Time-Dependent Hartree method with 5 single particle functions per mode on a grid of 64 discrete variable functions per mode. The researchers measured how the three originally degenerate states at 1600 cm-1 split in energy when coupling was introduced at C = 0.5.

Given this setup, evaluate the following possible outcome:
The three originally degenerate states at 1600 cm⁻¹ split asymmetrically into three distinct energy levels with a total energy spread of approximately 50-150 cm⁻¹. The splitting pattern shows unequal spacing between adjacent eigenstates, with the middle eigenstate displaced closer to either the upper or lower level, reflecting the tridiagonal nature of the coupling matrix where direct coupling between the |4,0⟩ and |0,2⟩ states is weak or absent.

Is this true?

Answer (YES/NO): NO